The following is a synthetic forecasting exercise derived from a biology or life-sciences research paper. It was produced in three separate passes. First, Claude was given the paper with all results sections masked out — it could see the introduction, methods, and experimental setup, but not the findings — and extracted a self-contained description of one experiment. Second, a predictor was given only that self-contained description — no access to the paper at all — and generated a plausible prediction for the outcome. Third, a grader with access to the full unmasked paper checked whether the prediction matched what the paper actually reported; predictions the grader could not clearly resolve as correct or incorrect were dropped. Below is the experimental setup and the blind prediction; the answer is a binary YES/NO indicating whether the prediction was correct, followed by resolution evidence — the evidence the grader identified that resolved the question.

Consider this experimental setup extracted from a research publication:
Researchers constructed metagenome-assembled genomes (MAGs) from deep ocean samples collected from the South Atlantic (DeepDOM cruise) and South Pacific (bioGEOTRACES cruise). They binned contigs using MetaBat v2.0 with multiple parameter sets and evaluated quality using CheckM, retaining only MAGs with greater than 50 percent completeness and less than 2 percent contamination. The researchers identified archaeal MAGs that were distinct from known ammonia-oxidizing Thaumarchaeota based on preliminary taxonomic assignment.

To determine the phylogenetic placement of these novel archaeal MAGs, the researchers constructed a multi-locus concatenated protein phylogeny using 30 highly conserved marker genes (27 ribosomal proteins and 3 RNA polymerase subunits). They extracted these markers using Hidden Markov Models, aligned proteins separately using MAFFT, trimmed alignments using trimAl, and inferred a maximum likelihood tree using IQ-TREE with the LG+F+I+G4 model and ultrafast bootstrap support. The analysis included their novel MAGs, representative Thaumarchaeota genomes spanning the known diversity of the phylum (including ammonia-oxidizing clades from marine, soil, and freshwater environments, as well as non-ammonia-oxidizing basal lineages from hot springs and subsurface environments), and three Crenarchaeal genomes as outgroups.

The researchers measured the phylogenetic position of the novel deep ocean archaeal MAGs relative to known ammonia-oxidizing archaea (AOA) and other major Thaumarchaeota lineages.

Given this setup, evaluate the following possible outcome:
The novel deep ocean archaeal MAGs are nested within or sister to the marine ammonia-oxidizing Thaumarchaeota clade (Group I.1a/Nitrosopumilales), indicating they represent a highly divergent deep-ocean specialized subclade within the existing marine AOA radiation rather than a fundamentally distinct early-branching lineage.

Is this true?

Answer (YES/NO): NO